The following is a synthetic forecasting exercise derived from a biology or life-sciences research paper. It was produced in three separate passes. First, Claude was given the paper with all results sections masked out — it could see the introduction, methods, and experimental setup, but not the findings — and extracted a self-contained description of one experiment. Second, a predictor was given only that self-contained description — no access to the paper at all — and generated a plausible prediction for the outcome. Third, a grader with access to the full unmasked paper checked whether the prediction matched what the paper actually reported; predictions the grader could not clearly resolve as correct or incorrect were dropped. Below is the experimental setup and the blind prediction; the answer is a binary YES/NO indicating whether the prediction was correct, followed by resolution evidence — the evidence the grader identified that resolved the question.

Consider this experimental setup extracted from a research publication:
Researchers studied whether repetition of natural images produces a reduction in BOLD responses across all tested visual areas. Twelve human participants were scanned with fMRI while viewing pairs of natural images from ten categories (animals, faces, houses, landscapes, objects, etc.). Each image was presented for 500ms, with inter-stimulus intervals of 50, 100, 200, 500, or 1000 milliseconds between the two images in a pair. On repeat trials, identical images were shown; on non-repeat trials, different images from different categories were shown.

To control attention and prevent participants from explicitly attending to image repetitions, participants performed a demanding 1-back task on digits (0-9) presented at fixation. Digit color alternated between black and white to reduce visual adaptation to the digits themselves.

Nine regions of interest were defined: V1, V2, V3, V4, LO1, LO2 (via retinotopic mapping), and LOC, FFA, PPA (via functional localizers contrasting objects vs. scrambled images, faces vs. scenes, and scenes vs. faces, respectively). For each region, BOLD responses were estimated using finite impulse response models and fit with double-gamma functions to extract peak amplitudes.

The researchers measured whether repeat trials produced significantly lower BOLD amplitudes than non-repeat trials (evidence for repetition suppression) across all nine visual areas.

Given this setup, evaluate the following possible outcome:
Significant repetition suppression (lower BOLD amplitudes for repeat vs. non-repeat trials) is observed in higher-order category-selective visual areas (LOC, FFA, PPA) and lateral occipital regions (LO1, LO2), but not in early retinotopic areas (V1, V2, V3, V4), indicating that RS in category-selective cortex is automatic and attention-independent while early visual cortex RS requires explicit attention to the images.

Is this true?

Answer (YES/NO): NO